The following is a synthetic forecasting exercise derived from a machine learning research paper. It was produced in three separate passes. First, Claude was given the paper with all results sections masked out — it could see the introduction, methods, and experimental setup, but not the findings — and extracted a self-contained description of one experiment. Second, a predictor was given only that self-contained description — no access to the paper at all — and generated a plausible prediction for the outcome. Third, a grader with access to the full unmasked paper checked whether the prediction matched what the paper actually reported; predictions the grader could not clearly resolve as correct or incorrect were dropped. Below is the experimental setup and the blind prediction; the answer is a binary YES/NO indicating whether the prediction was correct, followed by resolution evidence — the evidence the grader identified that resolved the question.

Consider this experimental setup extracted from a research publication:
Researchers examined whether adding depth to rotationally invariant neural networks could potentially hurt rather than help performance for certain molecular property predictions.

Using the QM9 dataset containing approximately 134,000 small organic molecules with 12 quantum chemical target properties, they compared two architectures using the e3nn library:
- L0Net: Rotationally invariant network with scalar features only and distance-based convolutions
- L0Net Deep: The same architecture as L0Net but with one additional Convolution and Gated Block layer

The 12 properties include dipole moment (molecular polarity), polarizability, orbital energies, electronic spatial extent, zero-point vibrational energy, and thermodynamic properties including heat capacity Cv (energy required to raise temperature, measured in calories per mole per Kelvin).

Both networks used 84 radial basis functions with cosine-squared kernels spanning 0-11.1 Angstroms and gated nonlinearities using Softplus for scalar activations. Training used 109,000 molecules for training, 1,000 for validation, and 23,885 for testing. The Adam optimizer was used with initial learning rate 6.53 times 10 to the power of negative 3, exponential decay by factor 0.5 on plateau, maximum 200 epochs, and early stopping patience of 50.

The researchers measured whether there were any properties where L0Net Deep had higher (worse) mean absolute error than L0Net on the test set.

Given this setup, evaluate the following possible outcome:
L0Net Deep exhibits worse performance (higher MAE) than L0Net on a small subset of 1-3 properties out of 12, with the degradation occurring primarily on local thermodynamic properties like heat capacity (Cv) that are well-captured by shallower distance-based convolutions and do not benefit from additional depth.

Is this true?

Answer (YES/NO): NO